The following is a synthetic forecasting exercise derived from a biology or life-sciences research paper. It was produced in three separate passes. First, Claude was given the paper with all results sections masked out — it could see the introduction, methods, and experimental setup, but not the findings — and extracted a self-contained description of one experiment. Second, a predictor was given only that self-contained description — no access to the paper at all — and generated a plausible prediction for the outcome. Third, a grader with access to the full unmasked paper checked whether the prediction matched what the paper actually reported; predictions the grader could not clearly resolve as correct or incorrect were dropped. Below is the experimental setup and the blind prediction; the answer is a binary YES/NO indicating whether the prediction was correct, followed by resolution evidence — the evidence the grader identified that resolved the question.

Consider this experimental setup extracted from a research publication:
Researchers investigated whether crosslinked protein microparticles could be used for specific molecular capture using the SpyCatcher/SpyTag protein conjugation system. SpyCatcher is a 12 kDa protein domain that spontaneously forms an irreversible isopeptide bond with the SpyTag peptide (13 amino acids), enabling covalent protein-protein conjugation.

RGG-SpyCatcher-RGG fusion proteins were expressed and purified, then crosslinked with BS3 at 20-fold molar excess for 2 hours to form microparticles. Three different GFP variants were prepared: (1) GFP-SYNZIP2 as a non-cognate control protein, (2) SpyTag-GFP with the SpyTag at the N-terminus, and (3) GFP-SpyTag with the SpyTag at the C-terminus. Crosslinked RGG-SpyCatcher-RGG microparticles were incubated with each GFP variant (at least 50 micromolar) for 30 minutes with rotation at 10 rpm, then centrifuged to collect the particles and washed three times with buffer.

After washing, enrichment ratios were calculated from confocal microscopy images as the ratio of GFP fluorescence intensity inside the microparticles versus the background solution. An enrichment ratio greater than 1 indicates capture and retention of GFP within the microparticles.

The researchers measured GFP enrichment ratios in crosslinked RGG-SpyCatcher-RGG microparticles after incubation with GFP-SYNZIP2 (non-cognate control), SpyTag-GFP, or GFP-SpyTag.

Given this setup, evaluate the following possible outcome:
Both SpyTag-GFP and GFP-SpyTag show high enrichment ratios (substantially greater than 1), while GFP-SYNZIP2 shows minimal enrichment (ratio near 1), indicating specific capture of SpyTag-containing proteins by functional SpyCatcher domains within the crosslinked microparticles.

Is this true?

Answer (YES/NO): NO